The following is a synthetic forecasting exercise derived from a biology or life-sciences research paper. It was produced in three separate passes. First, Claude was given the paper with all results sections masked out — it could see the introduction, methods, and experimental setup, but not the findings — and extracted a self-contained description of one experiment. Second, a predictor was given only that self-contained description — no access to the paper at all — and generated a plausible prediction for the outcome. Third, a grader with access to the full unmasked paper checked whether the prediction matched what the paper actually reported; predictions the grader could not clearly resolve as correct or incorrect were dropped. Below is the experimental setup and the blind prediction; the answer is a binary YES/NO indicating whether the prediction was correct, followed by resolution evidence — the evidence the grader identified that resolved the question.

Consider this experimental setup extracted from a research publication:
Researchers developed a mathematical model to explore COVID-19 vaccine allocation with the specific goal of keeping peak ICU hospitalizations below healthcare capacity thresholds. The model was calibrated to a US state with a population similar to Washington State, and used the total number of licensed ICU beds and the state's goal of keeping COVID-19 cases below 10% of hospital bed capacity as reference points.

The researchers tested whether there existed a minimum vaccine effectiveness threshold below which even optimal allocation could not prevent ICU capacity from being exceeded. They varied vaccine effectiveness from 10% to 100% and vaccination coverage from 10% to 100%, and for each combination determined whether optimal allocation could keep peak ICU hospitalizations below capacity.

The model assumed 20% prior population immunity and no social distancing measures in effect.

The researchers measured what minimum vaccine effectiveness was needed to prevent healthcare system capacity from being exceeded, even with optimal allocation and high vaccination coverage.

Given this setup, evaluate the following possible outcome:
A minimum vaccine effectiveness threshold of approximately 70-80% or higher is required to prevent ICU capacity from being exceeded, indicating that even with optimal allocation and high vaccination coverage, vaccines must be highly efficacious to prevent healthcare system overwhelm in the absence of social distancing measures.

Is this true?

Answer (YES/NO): NO